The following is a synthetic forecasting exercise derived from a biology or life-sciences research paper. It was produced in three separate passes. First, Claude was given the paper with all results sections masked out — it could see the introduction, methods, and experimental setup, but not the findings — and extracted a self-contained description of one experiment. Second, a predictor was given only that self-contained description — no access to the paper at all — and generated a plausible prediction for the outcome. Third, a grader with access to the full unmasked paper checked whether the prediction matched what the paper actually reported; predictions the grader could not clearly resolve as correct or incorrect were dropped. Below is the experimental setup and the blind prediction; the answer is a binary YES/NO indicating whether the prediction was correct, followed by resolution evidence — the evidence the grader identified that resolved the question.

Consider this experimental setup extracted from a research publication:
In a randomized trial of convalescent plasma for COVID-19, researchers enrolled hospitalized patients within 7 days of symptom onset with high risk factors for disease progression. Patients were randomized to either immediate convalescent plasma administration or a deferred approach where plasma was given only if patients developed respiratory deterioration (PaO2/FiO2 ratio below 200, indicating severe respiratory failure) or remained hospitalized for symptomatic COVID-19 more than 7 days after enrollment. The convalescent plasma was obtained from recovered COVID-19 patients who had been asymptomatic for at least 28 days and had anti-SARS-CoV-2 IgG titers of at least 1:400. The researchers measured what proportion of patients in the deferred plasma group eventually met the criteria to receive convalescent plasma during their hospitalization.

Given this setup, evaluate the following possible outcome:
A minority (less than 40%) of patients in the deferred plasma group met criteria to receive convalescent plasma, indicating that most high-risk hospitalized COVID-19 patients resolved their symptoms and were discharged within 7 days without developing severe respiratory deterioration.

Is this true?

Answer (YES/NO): NO